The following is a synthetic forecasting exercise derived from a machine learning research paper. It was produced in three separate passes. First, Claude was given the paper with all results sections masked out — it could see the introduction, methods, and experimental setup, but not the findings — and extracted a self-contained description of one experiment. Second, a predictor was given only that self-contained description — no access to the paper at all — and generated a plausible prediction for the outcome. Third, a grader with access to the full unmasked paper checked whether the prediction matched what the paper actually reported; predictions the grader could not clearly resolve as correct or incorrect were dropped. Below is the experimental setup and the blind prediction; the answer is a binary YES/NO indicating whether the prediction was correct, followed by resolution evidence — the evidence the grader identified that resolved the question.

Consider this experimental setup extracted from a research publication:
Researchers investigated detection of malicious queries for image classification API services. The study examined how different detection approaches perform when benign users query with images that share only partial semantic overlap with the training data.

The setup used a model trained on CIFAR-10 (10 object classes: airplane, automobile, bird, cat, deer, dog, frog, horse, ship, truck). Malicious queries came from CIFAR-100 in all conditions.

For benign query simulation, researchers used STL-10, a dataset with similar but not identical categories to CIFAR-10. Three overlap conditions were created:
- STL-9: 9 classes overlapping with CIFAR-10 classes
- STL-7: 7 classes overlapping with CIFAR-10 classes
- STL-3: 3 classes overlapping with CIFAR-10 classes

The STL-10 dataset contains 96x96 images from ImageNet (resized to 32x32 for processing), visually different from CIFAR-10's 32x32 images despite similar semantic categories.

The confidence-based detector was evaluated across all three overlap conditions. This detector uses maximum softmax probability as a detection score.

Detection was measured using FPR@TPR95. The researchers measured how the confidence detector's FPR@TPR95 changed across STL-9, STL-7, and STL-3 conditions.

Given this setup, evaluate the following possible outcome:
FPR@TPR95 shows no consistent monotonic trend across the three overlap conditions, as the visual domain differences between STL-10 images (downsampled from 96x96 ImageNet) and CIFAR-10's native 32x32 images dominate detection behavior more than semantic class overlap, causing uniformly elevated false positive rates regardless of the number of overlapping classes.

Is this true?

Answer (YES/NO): YES